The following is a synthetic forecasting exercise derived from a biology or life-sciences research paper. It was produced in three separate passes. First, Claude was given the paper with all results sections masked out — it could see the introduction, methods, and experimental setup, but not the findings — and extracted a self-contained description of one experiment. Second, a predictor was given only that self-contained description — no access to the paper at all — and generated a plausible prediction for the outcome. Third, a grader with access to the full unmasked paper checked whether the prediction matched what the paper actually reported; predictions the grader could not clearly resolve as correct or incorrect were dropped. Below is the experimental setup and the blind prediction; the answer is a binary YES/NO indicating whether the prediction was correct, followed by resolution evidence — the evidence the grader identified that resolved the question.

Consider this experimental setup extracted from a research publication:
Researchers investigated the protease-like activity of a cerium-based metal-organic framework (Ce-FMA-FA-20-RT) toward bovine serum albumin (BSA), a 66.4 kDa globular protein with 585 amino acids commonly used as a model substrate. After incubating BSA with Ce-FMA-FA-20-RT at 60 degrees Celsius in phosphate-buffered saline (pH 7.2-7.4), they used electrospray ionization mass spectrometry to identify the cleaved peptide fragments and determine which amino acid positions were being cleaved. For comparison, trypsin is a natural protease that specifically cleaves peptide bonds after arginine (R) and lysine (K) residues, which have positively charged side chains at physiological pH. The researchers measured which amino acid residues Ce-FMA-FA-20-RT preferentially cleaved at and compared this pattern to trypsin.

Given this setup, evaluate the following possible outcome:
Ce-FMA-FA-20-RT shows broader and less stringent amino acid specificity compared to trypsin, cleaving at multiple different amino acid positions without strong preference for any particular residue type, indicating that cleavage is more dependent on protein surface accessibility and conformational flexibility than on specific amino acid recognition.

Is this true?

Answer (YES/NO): NO